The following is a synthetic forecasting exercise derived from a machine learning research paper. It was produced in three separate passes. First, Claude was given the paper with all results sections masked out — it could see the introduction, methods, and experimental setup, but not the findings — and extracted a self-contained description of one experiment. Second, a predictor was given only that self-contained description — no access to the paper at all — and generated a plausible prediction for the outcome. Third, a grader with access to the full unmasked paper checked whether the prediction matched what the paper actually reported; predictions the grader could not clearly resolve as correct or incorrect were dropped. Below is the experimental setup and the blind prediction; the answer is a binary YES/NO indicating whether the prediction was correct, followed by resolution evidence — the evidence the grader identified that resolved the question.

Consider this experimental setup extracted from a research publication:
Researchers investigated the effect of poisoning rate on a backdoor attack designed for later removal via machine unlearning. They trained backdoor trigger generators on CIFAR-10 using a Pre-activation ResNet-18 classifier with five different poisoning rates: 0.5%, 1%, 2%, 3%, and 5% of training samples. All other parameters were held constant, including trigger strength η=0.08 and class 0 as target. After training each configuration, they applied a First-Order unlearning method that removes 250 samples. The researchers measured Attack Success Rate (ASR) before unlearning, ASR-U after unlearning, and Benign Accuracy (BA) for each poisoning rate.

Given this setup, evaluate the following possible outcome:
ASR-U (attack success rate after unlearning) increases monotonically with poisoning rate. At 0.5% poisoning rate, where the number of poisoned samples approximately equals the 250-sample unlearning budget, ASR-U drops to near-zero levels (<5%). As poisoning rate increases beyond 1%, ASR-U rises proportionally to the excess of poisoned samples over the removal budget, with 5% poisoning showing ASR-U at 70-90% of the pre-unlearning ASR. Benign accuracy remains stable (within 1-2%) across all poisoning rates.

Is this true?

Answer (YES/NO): NO